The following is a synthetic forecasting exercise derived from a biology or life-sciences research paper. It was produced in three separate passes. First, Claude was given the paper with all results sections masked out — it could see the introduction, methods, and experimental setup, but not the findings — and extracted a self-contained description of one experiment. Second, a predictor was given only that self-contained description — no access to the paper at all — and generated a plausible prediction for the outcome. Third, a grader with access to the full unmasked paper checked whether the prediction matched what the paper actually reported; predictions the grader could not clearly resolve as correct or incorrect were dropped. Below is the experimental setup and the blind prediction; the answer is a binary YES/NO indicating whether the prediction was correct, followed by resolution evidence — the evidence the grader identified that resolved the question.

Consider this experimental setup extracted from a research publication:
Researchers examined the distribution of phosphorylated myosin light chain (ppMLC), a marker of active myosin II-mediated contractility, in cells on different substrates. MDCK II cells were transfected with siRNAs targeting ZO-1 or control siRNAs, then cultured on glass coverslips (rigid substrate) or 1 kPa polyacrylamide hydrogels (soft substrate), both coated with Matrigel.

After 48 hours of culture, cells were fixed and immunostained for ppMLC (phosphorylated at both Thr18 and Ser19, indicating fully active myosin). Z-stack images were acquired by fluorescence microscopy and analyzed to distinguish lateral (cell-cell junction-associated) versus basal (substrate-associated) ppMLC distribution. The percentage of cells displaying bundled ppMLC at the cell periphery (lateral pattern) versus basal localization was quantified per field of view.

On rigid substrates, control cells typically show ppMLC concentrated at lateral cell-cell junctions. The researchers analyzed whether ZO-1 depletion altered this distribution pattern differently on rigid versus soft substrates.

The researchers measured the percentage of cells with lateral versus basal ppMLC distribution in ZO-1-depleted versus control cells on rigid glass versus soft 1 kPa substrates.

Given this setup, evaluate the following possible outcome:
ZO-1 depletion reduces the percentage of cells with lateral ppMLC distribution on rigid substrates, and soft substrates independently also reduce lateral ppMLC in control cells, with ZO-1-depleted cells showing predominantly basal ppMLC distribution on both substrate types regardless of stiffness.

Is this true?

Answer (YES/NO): NO